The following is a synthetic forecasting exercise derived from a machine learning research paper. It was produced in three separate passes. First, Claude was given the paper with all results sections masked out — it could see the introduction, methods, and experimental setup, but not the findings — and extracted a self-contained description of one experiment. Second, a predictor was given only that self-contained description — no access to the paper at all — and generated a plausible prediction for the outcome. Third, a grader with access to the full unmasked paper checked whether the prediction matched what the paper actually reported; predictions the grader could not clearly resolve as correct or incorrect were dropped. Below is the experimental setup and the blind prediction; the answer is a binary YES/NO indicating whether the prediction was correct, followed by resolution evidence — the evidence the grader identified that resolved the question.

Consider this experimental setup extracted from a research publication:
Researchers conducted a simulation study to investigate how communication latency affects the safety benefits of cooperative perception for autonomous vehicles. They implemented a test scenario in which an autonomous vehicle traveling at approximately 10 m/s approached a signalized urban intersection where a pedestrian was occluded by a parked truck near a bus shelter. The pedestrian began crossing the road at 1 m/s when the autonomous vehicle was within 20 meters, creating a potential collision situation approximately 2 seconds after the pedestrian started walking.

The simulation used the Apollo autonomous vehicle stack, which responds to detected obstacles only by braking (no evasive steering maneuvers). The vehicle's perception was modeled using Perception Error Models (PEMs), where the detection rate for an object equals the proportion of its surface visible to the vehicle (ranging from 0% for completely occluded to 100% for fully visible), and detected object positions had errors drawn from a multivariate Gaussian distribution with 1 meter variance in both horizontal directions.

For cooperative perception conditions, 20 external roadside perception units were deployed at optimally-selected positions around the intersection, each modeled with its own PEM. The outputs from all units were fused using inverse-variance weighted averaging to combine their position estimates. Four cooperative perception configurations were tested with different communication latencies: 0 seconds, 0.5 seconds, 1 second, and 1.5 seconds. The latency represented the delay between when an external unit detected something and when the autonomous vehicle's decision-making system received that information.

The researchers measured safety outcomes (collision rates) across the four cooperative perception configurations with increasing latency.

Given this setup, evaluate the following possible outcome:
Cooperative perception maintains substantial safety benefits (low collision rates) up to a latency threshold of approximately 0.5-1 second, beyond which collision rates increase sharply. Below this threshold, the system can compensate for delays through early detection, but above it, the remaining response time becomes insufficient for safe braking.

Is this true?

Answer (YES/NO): YES